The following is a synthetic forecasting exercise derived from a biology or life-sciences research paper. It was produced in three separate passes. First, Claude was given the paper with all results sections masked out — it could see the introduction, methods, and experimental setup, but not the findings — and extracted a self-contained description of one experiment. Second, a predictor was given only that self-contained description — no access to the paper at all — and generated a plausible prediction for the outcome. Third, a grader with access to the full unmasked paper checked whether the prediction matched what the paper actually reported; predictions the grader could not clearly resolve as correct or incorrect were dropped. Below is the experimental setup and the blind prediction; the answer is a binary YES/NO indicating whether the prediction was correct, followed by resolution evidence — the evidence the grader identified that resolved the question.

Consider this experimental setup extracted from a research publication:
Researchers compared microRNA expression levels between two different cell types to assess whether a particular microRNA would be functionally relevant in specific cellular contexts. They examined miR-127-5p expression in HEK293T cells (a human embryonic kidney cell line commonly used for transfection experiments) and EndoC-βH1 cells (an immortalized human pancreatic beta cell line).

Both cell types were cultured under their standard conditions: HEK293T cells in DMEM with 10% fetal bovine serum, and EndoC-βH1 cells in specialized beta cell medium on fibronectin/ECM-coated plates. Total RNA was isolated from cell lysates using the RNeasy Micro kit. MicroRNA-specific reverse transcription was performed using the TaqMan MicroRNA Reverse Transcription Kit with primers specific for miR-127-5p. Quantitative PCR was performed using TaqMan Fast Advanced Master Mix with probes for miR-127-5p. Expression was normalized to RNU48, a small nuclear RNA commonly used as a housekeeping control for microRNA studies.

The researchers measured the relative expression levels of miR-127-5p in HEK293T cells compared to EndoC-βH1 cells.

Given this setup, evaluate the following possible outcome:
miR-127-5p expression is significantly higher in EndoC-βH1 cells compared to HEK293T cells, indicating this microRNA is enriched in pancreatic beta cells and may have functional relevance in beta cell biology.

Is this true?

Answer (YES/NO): YES